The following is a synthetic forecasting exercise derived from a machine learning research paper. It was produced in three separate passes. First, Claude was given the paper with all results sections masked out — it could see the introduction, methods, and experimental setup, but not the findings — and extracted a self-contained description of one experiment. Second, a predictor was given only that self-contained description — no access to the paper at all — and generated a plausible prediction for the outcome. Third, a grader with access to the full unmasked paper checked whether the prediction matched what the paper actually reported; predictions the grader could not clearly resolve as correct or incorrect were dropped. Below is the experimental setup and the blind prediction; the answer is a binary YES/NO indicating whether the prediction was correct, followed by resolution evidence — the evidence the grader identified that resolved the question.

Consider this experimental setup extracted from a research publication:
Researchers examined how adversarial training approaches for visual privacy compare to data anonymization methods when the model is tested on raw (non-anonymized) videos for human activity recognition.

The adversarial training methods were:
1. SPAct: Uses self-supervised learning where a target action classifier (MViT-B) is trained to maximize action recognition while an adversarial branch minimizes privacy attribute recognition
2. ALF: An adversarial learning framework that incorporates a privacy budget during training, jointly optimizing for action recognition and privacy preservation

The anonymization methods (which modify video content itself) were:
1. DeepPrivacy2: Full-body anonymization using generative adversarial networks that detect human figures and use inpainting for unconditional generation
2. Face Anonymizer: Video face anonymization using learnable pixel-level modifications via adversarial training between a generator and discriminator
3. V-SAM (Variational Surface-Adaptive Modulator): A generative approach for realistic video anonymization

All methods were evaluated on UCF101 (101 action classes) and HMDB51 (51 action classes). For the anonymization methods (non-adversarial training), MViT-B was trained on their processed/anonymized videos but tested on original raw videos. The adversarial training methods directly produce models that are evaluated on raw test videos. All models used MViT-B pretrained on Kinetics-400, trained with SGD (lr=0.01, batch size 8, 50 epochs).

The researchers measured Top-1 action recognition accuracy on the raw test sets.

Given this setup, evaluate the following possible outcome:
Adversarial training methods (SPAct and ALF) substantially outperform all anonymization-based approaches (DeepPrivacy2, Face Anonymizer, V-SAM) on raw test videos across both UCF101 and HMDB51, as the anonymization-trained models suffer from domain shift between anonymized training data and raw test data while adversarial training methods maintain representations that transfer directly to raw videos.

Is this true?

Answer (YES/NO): YES